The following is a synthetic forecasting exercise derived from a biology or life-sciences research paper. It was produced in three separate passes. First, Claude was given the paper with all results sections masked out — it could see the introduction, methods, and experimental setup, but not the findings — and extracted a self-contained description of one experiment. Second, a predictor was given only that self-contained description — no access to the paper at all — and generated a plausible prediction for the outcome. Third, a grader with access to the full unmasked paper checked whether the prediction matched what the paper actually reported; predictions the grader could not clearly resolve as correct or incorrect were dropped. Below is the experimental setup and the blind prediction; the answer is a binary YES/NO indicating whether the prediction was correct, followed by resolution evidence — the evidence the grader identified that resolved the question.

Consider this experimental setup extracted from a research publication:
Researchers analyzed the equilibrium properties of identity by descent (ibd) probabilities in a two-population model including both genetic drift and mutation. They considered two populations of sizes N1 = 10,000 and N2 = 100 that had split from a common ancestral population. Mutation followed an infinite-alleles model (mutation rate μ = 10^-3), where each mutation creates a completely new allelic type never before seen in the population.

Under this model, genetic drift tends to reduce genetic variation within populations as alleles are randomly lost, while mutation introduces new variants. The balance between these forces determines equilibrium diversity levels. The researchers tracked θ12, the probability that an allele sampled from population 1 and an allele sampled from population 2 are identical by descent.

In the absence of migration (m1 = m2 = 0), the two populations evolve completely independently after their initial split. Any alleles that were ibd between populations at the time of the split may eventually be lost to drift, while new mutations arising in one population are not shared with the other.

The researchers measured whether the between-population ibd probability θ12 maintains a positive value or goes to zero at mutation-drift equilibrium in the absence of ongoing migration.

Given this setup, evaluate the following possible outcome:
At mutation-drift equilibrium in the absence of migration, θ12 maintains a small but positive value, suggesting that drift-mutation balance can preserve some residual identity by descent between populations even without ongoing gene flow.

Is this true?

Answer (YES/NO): NO